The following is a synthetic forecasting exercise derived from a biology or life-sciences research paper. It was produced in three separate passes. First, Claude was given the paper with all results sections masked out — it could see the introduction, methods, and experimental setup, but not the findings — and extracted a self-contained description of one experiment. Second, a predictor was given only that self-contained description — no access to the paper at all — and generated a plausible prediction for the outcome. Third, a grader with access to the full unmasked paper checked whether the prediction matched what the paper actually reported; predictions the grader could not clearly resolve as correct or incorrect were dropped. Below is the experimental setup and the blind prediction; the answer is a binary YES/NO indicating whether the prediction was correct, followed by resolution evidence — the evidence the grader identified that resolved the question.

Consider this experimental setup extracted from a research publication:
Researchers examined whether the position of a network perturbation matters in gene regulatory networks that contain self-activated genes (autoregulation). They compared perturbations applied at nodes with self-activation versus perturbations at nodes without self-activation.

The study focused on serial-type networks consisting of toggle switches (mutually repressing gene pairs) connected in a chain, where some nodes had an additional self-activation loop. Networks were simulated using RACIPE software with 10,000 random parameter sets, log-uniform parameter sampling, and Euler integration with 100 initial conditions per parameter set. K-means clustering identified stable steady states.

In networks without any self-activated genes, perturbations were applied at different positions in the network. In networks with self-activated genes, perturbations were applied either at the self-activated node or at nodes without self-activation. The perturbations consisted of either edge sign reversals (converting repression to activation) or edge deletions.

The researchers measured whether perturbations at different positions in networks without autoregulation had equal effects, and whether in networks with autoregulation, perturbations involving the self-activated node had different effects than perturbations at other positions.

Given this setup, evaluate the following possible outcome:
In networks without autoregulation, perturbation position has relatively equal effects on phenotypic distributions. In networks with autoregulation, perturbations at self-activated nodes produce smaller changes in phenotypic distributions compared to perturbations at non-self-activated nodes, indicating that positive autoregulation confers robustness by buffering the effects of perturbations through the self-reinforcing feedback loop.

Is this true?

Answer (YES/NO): NO